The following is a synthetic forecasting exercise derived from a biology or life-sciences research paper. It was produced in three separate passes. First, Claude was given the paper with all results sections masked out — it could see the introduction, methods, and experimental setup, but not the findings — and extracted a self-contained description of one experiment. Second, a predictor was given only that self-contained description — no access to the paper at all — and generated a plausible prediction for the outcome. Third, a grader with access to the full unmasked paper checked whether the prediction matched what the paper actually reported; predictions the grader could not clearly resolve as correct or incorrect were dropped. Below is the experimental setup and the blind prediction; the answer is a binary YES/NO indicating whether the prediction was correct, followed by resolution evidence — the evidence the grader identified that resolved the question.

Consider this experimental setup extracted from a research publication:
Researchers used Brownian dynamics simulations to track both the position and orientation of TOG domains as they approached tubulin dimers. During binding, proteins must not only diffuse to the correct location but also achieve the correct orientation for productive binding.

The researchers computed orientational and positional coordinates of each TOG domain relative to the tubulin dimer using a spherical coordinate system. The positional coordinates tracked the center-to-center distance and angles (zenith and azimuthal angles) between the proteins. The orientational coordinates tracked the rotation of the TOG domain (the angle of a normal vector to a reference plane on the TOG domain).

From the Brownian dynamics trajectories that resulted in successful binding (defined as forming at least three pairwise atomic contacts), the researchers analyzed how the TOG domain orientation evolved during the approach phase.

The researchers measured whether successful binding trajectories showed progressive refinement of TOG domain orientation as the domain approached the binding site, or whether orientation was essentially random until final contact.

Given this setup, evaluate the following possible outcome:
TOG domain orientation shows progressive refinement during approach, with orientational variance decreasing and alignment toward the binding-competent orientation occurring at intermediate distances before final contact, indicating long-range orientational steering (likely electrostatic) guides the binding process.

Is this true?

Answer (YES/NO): NO